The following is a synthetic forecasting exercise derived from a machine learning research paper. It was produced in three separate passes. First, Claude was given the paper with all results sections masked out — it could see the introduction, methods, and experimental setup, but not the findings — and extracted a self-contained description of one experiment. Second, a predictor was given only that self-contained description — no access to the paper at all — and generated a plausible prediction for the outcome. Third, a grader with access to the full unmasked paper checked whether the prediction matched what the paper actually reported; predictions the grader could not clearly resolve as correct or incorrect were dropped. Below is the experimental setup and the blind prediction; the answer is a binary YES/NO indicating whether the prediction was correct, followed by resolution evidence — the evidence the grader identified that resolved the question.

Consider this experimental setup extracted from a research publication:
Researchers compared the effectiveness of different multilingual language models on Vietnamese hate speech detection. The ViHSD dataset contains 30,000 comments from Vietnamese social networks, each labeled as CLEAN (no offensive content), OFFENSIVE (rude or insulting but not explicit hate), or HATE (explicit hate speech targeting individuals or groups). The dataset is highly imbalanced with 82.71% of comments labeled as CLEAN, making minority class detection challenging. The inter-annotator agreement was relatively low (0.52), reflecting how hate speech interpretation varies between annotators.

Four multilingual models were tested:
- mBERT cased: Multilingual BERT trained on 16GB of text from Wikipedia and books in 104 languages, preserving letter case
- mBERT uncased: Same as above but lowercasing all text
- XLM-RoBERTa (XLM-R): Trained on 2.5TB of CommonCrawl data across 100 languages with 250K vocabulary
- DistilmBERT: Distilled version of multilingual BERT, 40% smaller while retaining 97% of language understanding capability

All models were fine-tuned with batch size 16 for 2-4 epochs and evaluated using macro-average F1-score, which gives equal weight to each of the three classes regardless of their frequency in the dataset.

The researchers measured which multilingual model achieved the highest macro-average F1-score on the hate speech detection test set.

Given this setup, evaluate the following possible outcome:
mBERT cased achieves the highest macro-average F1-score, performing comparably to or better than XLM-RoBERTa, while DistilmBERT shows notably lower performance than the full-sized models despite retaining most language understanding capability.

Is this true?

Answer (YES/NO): YES